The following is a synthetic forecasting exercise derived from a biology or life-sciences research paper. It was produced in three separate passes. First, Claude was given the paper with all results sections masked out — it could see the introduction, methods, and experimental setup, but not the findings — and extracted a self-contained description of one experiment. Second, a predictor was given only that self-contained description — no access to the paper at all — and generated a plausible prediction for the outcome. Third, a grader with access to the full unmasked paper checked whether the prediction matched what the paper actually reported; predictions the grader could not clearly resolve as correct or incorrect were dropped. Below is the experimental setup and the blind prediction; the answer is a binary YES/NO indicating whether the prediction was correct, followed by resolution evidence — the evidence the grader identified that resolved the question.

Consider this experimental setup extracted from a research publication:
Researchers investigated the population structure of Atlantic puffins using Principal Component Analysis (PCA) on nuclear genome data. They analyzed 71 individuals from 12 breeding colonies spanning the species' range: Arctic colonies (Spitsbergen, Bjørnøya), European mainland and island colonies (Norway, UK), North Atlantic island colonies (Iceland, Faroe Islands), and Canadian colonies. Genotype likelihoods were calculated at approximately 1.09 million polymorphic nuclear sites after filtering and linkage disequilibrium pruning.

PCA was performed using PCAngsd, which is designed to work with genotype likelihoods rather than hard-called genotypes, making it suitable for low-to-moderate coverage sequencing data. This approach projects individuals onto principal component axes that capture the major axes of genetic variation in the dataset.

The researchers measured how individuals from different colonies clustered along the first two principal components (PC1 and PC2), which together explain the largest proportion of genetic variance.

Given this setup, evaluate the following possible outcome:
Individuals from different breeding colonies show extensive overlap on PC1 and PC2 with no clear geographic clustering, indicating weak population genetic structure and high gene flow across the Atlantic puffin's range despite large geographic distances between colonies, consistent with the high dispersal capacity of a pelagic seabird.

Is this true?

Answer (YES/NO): NO